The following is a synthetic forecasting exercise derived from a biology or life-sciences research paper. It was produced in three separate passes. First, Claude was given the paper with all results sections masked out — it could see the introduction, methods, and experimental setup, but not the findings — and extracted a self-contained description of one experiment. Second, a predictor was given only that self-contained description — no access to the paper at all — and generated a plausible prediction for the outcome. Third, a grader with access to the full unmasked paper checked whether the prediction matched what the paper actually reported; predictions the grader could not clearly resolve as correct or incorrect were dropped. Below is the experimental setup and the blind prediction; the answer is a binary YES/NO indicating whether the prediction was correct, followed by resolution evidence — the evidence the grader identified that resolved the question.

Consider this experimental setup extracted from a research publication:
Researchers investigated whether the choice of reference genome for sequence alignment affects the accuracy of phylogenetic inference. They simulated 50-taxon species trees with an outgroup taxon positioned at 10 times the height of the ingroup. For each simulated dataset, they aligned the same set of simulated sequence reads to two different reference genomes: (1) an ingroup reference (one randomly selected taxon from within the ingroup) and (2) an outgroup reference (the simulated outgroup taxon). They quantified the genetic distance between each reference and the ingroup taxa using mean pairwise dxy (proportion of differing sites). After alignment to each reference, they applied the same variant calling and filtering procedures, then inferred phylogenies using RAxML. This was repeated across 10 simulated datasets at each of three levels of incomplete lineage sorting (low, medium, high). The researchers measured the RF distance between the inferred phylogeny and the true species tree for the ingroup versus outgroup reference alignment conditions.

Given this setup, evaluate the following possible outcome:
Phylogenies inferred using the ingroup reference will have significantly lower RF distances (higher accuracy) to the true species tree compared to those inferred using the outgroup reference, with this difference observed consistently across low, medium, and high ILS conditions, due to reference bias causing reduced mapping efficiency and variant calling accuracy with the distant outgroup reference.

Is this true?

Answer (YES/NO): NO